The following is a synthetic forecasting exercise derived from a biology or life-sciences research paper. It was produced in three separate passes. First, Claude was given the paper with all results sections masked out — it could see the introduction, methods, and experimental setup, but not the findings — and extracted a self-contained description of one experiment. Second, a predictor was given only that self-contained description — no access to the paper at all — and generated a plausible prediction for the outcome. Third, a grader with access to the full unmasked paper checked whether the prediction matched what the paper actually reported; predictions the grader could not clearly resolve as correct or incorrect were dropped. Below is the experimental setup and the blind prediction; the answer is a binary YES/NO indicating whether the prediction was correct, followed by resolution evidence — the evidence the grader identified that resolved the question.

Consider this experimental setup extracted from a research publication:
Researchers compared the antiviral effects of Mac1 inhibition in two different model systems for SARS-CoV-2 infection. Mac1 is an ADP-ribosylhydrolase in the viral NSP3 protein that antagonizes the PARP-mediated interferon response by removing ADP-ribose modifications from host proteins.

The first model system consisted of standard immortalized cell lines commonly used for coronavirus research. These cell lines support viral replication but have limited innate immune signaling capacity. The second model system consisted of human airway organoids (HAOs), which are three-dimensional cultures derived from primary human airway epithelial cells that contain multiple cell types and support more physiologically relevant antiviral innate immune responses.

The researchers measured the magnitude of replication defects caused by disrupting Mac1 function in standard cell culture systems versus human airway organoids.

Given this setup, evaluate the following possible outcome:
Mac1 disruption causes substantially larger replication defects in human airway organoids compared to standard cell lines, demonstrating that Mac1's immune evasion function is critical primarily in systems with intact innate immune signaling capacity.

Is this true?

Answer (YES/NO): YES